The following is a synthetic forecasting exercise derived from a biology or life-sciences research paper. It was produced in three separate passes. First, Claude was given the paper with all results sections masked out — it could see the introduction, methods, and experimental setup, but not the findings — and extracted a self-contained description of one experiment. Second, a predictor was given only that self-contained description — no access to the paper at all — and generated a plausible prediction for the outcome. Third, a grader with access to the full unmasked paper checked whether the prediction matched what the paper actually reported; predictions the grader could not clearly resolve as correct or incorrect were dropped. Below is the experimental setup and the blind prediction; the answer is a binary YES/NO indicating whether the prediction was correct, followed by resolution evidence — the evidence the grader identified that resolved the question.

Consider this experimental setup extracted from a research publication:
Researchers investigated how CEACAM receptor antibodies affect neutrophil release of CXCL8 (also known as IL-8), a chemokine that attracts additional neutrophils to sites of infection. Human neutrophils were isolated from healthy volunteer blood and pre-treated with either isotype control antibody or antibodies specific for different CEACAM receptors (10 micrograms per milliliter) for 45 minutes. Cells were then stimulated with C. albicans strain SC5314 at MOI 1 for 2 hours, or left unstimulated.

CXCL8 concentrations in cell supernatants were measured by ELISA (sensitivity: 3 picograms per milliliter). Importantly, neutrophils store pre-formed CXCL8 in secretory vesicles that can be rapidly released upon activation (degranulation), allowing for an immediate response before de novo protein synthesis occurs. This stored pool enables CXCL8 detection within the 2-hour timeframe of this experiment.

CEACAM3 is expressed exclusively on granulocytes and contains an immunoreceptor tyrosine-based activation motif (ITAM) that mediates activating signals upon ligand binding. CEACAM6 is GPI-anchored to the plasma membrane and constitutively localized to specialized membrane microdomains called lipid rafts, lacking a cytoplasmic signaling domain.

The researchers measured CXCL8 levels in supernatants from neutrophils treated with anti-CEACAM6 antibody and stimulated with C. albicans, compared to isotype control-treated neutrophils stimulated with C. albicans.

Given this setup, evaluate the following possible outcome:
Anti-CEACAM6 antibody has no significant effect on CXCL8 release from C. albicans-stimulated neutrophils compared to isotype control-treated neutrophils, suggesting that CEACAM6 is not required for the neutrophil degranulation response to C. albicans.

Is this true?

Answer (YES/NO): NO